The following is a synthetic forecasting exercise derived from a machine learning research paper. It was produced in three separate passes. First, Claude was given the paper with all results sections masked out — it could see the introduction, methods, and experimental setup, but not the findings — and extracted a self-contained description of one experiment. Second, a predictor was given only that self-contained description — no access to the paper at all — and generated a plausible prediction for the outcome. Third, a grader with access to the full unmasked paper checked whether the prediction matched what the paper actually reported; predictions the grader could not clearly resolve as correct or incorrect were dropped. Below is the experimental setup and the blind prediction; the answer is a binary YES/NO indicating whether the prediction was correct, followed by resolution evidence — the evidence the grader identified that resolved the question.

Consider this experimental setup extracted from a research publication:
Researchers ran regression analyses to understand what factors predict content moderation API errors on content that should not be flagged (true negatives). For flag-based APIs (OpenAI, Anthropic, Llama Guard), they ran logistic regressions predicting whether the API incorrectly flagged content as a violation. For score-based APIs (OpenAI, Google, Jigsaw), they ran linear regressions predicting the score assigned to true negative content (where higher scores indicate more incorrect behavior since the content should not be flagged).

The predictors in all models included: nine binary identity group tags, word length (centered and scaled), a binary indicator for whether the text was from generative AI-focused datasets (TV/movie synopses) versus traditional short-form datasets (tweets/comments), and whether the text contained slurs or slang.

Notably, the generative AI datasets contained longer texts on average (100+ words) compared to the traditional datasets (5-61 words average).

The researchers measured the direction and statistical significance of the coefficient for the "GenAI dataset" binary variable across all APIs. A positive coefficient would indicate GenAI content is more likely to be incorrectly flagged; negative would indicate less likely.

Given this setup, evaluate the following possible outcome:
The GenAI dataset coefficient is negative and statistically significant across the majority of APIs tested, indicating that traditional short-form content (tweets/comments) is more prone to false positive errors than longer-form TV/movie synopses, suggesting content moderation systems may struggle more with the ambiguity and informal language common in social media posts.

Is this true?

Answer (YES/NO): YES